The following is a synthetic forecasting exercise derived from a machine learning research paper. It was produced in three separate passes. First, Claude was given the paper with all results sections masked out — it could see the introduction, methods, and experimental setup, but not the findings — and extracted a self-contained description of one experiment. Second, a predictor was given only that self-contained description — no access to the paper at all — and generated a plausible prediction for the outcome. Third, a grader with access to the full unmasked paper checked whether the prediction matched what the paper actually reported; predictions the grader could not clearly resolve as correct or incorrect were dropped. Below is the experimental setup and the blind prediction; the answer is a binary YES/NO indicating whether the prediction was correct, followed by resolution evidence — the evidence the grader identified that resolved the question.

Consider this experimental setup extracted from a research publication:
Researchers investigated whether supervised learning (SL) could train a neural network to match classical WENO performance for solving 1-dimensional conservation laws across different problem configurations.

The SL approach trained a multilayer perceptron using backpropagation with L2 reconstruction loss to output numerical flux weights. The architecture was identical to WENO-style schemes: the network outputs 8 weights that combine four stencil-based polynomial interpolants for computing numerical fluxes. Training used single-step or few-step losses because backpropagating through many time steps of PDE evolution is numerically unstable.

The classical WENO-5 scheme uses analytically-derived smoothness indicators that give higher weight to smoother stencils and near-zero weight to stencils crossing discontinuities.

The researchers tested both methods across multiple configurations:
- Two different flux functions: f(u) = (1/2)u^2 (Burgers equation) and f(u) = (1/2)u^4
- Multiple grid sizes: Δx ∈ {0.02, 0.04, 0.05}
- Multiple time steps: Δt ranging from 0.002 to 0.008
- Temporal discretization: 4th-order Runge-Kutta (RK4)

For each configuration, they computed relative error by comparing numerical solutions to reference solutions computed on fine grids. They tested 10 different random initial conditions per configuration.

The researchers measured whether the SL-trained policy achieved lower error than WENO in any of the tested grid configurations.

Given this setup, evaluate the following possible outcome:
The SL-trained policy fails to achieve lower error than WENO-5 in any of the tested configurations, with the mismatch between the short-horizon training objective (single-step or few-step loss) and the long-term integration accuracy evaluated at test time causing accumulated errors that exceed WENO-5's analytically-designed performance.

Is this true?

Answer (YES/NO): NO